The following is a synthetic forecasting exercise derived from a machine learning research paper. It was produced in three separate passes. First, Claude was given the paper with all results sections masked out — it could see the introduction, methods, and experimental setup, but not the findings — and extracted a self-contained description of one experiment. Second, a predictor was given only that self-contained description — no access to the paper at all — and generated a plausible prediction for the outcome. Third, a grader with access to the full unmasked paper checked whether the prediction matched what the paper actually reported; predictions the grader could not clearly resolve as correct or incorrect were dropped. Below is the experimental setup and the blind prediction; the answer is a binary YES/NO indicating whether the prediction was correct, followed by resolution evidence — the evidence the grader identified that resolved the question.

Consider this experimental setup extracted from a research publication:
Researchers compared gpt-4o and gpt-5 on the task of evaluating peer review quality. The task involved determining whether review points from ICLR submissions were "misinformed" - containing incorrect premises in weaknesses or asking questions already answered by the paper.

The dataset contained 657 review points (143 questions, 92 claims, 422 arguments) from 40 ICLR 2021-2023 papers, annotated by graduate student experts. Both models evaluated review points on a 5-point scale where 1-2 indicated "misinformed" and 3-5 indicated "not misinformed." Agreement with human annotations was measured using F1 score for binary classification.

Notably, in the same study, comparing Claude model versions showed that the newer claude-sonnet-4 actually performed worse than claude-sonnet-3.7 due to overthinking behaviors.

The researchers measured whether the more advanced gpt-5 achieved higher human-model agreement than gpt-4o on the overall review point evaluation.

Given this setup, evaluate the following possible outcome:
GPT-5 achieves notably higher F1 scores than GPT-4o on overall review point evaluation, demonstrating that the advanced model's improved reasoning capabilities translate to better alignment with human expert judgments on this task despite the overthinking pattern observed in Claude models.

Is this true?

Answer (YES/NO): NO